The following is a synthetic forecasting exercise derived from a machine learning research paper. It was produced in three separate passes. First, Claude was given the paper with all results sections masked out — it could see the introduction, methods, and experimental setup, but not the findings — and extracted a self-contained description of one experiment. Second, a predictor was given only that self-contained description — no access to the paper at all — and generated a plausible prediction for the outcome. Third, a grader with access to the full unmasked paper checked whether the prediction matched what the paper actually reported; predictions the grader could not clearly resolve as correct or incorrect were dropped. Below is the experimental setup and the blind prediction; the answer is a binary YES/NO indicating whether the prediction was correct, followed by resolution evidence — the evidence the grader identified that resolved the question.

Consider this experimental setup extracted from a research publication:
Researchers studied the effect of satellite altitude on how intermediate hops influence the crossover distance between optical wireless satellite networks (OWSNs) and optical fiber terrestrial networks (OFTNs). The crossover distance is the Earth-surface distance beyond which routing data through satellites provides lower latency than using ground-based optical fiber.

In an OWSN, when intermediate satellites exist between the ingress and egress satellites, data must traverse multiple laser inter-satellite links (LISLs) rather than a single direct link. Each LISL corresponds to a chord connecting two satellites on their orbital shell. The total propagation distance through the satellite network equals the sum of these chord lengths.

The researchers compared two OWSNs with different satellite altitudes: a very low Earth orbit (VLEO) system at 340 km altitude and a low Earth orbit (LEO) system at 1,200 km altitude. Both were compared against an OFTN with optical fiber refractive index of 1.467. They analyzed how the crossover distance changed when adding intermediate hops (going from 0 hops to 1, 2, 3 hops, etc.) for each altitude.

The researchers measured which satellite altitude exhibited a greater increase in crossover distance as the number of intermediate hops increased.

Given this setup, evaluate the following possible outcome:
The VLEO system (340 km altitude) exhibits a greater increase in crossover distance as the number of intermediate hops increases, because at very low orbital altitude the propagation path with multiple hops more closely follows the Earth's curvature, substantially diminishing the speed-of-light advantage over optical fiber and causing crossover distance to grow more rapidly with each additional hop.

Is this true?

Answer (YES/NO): NO